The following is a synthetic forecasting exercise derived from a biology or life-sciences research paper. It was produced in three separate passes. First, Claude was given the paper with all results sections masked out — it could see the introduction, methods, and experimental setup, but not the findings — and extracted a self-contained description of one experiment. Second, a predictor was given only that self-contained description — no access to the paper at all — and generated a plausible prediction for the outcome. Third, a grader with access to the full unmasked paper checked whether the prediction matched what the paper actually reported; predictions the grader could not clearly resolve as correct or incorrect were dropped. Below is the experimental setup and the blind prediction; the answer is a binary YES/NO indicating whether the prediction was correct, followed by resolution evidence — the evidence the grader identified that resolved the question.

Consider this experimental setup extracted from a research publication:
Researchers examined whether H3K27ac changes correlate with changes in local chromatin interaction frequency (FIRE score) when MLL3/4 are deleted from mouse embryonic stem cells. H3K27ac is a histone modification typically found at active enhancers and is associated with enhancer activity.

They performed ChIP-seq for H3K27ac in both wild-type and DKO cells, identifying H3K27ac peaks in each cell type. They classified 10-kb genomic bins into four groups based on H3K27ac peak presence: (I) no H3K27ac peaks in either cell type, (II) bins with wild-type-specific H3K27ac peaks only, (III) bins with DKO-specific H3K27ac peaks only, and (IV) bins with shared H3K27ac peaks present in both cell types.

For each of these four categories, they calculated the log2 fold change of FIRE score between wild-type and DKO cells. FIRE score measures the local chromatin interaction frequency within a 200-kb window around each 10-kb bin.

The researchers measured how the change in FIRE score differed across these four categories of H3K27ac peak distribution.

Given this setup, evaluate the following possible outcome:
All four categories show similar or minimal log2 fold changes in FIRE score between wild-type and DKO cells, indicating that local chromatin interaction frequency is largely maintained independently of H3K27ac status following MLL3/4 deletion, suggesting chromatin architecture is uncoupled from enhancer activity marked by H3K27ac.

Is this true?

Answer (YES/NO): NO